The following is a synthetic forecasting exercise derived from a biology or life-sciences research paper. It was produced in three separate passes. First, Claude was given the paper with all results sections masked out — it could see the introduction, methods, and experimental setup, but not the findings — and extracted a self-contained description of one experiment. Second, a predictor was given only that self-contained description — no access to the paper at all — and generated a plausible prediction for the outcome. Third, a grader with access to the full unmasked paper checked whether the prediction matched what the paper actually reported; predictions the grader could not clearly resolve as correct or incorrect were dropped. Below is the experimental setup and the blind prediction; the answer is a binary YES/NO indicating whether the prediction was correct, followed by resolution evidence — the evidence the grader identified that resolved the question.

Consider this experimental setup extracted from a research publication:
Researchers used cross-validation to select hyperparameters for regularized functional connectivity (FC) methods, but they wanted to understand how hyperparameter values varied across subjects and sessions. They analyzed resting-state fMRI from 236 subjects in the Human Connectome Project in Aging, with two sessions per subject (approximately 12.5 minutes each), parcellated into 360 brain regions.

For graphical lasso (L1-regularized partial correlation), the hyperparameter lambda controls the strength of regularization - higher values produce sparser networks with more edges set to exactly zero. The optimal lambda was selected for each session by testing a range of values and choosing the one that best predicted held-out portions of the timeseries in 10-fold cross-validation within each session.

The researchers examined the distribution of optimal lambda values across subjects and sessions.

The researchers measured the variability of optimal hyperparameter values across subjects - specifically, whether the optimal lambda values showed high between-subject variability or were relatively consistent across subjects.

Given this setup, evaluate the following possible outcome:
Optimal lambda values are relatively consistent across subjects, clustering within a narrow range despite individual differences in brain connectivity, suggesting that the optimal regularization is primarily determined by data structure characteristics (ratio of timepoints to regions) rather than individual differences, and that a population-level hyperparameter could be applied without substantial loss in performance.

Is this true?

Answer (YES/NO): YES